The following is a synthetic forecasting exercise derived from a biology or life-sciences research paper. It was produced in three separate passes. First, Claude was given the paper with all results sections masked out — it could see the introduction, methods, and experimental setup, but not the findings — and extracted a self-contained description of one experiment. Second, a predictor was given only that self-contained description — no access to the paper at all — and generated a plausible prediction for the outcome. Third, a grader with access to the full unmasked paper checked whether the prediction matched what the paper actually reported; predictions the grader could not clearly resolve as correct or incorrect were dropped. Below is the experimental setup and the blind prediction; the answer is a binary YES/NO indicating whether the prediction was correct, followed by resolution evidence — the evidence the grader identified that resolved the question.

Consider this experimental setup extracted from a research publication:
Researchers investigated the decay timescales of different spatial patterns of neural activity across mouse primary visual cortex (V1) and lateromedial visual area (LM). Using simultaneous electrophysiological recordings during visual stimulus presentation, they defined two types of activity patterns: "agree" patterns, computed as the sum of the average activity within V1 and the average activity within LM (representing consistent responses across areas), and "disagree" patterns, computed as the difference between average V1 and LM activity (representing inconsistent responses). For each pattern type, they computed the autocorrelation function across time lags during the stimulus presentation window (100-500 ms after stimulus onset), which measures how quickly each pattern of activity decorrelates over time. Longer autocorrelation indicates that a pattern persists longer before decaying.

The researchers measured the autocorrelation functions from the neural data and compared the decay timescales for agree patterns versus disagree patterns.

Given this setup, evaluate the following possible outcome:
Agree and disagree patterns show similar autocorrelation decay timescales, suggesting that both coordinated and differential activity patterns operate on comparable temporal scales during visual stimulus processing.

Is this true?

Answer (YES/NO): NO